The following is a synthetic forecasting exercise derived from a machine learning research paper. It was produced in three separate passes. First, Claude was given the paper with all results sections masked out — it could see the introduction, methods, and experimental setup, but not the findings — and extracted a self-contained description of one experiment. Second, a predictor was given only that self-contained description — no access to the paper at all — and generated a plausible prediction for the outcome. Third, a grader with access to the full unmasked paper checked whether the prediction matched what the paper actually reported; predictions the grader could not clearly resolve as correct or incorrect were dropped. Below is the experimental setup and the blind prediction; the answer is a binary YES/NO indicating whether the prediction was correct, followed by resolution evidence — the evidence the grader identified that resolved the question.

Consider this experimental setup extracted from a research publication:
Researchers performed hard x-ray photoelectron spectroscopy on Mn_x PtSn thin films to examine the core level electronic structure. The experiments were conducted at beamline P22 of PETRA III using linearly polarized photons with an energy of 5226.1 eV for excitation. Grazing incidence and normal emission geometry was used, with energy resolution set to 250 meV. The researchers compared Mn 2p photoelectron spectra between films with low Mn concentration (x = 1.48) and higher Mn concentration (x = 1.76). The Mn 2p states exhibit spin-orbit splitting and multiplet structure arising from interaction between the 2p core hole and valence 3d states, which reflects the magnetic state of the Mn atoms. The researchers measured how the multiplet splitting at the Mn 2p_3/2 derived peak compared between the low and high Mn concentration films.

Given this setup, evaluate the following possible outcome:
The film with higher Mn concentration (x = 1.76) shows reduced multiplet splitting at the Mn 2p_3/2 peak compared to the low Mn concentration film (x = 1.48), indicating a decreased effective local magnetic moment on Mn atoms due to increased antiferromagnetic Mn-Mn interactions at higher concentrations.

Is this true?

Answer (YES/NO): YES